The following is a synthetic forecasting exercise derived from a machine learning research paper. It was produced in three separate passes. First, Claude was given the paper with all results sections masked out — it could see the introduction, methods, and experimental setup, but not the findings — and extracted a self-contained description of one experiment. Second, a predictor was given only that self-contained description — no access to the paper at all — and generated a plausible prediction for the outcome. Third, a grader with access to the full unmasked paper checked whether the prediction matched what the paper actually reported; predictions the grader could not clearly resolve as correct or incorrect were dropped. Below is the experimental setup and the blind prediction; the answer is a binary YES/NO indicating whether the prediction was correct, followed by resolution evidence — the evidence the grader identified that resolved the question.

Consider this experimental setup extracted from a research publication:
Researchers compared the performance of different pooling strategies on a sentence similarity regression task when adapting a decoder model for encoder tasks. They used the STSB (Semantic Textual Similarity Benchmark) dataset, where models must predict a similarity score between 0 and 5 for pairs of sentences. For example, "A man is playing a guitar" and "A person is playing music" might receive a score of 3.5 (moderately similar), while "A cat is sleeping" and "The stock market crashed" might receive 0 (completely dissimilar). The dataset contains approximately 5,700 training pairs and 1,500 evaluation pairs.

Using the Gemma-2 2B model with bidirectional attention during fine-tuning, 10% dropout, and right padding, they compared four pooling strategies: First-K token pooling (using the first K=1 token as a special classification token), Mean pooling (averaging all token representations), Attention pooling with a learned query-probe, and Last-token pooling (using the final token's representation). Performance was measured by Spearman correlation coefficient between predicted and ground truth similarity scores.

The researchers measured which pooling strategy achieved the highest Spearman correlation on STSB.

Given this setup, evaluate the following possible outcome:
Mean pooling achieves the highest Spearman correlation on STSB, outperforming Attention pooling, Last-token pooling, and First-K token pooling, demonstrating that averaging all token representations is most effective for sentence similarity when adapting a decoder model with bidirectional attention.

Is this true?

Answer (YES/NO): NO